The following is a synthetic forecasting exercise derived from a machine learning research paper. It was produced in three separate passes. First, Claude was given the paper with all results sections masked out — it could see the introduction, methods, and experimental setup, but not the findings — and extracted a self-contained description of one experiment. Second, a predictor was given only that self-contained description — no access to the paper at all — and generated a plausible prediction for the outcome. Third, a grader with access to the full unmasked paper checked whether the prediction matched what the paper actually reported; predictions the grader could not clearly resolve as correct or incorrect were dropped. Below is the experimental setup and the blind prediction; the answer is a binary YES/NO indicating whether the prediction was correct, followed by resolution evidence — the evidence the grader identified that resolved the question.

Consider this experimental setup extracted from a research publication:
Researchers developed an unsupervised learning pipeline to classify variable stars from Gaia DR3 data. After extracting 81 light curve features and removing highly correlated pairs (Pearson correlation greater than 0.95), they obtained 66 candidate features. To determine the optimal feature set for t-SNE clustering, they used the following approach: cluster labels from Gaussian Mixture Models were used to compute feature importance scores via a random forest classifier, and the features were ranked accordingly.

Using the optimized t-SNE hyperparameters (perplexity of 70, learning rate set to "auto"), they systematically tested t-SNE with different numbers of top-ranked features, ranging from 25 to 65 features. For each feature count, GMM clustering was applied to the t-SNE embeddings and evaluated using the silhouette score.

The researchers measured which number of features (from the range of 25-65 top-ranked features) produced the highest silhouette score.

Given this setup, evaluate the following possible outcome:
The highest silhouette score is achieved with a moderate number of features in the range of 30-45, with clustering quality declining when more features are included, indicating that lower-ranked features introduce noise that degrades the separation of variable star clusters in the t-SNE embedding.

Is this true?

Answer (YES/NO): NO